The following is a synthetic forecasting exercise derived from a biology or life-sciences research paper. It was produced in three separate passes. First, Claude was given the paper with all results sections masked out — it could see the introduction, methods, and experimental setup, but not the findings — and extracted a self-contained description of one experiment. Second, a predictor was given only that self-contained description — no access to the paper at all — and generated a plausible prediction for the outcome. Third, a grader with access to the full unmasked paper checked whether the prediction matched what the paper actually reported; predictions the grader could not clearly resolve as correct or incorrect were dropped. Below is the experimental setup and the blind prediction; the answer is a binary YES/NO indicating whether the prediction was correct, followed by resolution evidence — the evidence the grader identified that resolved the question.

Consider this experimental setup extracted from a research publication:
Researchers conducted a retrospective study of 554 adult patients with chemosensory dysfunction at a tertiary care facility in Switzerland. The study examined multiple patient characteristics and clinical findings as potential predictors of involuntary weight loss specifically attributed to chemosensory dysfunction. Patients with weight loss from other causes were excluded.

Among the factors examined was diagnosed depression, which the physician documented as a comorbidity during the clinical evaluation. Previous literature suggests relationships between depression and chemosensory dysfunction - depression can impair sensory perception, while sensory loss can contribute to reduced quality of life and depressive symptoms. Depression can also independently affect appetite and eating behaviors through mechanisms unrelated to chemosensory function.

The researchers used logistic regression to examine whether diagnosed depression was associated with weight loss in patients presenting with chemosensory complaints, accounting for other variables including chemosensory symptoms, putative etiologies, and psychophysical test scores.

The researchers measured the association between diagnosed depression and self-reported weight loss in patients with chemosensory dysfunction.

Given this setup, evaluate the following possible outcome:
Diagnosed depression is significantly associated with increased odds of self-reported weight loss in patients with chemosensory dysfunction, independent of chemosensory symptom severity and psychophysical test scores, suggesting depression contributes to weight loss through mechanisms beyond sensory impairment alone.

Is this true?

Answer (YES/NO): NO